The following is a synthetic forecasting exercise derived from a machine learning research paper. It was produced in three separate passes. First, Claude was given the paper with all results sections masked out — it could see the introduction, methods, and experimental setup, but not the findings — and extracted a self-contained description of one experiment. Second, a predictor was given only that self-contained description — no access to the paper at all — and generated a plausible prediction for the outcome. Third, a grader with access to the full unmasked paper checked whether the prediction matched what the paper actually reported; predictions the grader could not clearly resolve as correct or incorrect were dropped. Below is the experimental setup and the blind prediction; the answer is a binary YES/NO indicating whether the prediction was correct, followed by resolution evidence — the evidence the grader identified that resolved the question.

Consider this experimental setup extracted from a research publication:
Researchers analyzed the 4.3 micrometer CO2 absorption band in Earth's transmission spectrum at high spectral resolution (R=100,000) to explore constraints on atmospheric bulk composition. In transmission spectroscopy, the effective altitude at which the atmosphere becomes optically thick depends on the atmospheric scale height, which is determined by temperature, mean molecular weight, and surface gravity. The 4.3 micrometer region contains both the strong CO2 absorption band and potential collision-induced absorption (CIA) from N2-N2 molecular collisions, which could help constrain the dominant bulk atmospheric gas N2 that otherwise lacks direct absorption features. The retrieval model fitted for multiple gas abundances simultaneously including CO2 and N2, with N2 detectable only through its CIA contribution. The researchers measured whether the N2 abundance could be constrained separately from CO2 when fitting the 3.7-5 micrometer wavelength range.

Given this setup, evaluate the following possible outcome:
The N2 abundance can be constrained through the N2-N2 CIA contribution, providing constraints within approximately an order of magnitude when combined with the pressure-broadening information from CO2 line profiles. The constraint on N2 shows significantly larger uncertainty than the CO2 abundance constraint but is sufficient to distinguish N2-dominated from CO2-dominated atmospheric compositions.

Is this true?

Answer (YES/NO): NO